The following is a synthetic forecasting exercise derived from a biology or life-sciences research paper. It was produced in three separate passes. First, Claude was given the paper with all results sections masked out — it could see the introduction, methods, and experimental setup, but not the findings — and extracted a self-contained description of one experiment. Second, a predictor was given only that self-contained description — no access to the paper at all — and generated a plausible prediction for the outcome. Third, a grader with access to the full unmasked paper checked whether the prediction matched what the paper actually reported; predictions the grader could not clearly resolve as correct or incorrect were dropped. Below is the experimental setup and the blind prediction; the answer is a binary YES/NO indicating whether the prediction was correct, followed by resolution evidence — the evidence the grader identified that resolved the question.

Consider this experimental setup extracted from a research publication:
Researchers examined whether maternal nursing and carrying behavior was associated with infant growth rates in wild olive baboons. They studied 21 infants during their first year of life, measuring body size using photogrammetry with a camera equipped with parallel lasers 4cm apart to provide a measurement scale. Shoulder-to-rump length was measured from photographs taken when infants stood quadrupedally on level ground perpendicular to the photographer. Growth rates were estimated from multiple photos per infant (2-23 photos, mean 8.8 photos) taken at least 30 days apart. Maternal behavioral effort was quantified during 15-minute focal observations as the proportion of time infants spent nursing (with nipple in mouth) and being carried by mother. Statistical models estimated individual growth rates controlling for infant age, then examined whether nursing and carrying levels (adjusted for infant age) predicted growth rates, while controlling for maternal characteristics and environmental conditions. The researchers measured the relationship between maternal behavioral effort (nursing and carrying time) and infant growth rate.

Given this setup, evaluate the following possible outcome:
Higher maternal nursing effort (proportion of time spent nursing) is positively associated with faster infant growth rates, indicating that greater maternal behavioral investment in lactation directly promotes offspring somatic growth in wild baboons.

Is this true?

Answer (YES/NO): NO